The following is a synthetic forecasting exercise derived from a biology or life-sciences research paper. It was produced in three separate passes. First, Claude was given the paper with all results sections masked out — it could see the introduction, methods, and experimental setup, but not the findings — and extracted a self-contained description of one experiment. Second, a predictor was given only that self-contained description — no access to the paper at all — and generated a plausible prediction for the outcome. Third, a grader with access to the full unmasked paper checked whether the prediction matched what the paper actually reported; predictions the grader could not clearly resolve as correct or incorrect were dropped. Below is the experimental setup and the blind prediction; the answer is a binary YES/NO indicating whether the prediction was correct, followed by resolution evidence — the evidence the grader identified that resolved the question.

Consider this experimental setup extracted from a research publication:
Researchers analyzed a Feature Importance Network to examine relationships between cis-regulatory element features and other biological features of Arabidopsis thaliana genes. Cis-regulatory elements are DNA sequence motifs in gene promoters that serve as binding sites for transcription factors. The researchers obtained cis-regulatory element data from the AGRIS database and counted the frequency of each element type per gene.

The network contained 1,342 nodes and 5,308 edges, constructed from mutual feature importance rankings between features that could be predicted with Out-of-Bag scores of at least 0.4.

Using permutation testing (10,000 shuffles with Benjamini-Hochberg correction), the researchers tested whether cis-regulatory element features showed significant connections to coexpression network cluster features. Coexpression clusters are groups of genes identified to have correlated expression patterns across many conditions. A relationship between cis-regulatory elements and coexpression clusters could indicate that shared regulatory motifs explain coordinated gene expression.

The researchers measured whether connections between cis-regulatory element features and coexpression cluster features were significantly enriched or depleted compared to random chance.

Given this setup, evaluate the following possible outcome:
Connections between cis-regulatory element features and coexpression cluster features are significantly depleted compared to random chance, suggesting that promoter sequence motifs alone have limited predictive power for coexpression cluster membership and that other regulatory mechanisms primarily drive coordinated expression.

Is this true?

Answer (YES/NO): YES